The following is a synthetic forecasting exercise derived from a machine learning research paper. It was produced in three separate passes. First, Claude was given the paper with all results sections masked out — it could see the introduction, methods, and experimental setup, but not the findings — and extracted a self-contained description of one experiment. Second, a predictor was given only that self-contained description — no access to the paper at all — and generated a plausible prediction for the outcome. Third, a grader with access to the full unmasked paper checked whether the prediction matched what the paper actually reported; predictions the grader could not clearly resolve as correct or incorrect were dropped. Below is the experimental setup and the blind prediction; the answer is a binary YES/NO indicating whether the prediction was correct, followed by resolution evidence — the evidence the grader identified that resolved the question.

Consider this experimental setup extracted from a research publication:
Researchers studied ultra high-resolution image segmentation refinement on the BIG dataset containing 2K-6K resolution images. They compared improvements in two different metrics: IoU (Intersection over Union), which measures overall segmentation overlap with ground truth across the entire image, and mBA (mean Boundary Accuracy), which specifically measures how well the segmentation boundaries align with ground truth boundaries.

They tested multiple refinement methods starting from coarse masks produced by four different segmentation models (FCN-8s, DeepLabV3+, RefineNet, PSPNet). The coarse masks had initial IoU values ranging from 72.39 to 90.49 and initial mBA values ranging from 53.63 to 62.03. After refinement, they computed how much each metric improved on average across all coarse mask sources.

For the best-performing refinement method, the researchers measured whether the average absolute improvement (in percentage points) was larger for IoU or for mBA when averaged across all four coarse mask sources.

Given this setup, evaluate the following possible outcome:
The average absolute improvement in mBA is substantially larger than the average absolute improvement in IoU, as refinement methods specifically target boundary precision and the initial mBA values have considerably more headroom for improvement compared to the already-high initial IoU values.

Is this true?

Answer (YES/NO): YES